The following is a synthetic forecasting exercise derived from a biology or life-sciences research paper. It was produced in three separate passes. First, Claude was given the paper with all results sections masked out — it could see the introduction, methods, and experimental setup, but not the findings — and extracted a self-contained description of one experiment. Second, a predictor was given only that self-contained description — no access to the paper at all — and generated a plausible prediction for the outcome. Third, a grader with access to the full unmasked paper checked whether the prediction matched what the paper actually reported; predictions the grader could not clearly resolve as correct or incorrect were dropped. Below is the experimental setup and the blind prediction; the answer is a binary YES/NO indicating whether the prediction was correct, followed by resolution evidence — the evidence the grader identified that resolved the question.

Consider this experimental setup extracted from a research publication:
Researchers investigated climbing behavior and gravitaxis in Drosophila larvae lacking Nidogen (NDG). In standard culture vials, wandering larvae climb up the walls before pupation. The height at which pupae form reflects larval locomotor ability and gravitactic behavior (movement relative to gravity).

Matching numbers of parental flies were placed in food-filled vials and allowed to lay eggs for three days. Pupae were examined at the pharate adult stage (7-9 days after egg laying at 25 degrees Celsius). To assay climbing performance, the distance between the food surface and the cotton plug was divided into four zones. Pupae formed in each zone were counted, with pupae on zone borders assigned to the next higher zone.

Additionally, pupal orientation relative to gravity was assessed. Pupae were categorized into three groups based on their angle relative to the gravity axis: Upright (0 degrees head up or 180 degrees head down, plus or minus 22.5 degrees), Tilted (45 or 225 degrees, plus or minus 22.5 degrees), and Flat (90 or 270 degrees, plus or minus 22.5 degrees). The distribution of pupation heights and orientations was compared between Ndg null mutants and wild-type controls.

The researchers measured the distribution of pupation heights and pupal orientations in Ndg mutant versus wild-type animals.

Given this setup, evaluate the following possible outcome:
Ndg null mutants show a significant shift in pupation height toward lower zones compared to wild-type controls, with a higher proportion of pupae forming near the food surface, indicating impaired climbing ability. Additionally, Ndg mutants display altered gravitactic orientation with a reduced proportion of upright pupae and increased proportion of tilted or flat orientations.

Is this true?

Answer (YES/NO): YES